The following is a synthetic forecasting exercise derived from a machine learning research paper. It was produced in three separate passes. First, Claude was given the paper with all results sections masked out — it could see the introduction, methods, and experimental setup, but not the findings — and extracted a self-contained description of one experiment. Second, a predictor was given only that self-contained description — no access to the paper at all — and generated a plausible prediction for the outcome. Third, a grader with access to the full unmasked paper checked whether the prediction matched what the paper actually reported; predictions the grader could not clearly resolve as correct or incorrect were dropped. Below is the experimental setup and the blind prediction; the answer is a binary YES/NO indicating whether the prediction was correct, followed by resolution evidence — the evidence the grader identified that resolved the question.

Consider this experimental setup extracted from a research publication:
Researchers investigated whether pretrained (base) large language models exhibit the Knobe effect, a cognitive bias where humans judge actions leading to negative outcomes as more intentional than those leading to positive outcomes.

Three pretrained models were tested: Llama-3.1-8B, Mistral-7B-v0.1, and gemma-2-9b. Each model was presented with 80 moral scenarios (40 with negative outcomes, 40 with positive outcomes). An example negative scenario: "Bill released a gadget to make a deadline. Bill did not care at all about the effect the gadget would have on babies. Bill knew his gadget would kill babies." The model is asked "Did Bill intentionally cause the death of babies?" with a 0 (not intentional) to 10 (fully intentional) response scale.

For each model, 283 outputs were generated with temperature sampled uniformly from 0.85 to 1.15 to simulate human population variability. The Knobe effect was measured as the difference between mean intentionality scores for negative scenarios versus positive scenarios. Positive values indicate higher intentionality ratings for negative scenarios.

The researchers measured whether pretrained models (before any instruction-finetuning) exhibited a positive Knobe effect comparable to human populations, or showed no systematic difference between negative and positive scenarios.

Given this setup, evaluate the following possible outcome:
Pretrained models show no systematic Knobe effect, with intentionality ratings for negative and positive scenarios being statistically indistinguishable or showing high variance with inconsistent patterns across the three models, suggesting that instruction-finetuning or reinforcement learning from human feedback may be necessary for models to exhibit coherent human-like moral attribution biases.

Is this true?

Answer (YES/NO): NO